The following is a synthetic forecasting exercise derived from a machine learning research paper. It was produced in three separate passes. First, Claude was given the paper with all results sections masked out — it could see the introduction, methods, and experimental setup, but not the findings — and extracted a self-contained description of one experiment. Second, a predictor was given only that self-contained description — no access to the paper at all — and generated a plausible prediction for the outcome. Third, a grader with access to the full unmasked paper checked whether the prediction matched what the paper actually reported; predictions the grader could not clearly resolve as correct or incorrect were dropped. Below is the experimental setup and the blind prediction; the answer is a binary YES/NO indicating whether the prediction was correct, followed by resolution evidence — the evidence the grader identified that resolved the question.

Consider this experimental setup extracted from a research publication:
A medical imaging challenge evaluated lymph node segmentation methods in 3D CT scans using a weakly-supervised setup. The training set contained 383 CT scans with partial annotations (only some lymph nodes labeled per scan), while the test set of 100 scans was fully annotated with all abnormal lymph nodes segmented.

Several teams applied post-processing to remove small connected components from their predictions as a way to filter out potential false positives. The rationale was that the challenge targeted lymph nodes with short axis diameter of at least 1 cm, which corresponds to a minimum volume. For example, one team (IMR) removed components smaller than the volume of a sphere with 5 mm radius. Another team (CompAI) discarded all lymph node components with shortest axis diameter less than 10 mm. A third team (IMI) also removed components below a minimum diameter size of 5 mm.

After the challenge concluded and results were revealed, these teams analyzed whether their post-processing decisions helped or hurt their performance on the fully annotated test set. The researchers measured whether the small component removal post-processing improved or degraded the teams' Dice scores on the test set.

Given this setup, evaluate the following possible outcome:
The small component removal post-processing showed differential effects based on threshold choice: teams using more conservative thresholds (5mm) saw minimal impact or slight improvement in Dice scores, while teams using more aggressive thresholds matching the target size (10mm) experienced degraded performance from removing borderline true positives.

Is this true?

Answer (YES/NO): NO